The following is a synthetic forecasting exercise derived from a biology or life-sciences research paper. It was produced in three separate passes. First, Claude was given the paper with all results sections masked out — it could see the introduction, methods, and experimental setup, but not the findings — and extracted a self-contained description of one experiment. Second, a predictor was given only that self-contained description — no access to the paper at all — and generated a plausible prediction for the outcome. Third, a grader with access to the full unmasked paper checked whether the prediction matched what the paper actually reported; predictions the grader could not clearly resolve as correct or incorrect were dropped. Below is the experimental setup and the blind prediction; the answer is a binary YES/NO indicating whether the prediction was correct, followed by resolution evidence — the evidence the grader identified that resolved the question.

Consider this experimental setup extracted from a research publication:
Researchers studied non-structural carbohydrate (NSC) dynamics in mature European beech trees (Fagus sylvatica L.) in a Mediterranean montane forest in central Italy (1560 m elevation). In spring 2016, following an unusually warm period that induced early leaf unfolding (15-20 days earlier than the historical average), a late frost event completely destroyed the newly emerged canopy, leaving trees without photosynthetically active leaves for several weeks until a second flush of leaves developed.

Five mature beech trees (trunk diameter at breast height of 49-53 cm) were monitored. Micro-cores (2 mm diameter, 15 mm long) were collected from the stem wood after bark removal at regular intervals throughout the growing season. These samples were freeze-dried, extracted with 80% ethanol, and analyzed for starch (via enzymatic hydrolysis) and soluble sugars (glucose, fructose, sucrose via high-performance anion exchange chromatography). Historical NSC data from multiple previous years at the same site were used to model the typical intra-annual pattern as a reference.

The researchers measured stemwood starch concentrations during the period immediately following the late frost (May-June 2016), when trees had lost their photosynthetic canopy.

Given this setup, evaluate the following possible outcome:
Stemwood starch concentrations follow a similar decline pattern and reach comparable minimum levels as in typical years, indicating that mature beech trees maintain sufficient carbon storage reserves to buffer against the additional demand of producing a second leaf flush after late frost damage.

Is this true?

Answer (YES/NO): NO